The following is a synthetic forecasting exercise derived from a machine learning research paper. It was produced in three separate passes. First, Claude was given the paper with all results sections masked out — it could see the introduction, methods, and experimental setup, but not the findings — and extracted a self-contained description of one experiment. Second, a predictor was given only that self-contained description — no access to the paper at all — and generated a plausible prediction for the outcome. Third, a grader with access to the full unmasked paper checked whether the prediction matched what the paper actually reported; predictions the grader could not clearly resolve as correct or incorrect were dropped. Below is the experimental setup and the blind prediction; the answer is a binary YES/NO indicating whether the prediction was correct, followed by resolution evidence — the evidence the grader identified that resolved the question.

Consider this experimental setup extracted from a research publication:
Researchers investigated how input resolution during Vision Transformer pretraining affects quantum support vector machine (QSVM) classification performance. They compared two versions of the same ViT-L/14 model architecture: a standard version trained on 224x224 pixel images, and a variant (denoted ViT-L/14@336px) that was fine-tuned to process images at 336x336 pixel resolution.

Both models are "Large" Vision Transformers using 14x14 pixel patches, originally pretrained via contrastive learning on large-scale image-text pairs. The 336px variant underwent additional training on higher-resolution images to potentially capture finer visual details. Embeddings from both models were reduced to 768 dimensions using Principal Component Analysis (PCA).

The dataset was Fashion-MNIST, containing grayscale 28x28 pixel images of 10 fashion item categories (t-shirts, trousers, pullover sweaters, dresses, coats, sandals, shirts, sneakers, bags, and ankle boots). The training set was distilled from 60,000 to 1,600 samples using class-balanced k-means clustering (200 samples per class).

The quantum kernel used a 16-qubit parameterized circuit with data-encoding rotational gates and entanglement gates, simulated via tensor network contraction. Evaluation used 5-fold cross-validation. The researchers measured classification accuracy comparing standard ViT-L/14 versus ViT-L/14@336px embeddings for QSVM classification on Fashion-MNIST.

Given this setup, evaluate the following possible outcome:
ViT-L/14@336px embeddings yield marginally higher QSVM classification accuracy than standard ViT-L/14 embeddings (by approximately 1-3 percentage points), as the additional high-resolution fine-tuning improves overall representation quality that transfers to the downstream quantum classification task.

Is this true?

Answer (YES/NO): NO